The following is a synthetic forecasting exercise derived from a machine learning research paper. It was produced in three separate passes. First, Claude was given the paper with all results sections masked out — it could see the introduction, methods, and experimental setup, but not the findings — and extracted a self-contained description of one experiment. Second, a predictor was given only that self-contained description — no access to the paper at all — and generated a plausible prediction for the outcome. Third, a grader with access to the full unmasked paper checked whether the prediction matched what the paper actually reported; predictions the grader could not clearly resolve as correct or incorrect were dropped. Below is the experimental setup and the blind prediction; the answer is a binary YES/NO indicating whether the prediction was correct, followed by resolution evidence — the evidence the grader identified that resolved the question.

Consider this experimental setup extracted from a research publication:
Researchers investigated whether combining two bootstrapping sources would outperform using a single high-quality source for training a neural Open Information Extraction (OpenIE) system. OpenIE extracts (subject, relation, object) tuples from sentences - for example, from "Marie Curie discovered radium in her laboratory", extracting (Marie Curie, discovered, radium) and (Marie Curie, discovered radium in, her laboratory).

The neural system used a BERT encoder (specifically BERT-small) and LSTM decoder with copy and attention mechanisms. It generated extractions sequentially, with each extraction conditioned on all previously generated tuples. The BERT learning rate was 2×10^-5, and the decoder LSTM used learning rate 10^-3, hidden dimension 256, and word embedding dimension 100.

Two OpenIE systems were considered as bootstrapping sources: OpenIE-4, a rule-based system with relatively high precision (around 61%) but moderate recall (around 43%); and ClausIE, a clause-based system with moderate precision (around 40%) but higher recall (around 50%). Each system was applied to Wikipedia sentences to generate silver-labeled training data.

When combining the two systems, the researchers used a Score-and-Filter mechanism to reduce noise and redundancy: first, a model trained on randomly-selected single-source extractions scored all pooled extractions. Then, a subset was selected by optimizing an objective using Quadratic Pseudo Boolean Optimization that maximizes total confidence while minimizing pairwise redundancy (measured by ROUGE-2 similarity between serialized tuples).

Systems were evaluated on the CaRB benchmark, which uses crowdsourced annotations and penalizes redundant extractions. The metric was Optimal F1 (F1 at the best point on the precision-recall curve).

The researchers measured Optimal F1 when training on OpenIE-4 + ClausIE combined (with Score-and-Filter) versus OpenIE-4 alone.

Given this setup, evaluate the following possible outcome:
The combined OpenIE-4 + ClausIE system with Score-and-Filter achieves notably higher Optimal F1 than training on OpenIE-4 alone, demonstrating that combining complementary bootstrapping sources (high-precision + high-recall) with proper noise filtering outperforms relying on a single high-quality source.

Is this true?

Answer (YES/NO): NO